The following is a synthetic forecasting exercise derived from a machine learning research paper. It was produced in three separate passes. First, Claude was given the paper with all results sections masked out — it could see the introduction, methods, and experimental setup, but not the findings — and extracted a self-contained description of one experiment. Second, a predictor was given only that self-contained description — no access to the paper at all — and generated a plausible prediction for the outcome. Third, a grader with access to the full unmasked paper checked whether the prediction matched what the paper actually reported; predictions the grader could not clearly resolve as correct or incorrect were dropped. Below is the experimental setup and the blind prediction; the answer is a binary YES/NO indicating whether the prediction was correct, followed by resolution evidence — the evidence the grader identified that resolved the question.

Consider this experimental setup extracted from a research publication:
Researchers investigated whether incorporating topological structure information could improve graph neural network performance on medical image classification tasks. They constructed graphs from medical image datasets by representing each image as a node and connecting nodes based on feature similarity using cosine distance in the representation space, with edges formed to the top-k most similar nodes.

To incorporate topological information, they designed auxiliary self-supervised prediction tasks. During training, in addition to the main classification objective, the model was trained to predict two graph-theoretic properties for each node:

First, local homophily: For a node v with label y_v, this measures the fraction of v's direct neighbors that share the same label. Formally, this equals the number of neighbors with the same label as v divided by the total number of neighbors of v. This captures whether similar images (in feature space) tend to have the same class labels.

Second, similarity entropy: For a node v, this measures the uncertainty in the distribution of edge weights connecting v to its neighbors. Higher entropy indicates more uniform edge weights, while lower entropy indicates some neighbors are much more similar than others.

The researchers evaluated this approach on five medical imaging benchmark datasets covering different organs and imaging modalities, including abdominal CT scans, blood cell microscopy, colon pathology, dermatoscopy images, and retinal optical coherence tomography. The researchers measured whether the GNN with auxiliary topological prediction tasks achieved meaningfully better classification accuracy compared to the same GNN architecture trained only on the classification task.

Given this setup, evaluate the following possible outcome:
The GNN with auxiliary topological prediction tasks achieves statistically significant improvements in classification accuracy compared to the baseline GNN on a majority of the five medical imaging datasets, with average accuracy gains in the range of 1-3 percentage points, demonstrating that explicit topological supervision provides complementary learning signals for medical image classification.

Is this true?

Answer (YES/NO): NO